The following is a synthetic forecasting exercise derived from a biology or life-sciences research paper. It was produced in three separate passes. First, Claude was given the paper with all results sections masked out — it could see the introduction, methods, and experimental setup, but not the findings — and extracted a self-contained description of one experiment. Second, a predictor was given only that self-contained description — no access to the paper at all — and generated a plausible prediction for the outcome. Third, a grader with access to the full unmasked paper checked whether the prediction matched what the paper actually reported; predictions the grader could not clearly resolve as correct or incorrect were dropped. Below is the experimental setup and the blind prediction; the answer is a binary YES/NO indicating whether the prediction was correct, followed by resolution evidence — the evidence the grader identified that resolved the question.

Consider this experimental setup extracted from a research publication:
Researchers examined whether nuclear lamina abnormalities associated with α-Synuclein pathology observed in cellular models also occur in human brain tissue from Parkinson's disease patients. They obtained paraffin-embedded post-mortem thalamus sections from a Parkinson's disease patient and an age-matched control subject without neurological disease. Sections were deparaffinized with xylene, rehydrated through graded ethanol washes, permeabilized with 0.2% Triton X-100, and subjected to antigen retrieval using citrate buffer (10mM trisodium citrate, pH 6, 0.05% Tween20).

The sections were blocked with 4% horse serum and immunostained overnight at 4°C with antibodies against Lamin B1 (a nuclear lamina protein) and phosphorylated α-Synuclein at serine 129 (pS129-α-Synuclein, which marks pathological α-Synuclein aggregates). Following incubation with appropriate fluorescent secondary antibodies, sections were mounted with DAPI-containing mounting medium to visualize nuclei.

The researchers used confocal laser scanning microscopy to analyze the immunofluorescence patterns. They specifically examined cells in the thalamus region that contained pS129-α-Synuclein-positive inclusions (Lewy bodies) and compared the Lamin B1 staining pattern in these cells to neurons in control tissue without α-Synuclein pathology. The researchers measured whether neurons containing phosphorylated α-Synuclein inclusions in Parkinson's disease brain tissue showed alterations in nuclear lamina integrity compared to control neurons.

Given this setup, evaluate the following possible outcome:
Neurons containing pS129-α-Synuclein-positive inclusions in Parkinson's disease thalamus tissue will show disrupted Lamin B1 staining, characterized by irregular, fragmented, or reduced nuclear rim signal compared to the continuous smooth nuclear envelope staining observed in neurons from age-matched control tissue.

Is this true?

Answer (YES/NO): YES